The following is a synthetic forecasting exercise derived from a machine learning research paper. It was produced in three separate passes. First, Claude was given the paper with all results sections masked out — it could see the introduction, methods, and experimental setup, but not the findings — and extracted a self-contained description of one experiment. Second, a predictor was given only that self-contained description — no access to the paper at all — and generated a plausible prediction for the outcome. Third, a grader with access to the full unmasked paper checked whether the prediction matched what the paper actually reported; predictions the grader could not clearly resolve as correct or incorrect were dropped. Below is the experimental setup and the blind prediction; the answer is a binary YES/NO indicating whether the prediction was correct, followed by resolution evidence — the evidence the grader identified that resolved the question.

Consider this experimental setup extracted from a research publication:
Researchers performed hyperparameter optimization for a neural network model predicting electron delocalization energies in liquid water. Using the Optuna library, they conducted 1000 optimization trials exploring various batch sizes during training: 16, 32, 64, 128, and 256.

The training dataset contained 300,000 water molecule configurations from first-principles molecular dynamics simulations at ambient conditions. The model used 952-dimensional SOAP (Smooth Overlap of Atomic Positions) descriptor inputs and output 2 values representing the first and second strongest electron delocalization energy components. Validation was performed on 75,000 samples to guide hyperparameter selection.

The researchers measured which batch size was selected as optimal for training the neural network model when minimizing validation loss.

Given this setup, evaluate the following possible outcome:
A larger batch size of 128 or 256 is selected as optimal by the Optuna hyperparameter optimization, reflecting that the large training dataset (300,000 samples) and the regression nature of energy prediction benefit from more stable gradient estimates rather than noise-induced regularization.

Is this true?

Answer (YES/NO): YES